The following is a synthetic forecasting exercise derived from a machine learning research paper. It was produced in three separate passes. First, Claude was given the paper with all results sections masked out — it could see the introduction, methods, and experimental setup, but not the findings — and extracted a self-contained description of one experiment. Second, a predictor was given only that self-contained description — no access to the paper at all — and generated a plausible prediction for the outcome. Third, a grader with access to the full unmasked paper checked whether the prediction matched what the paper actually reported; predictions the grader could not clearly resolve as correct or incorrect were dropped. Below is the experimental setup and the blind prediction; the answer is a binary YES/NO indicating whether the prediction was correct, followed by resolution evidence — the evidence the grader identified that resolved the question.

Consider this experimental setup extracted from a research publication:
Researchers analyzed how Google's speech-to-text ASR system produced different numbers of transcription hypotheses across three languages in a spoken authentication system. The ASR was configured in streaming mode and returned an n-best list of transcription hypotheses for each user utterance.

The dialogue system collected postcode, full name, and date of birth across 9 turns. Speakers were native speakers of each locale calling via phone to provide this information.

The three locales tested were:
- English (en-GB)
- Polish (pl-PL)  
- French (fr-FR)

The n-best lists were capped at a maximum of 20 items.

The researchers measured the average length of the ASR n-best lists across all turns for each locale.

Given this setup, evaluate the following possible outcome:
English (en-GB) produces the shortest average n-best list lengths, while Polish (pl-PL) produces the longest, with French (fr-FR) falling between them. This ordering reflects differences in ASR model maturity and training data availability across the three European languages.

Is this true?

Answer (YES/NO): NO